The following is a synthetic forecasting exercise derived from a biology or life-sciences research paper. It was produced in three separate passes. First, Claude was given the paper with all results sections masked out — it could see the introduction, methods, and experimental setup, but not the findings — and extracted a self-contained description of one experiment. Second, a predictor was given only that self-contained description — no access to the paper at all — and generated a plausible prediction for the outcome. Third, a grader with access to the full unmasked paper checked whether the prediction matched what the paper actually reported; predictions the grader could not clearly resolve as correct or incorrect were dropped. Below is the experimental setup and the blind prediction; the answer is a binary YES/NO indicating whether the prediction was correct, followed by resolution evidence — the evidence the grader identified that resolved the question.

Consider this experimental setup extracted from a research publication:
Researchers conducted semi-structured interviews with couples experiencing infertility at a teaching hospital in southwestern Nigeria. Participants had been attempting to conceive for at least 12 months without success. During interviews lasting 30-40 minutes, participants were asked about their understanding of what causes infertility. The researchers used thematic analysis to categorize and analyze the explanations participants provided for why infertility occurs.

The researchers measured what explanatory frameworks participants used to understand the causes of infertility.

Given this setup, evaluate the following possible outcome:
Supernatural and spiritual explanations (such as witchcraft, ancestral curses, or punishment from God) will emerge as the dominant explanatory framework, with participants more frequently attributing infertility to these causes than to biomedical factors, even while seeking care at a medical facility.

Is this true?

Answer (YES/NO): NO